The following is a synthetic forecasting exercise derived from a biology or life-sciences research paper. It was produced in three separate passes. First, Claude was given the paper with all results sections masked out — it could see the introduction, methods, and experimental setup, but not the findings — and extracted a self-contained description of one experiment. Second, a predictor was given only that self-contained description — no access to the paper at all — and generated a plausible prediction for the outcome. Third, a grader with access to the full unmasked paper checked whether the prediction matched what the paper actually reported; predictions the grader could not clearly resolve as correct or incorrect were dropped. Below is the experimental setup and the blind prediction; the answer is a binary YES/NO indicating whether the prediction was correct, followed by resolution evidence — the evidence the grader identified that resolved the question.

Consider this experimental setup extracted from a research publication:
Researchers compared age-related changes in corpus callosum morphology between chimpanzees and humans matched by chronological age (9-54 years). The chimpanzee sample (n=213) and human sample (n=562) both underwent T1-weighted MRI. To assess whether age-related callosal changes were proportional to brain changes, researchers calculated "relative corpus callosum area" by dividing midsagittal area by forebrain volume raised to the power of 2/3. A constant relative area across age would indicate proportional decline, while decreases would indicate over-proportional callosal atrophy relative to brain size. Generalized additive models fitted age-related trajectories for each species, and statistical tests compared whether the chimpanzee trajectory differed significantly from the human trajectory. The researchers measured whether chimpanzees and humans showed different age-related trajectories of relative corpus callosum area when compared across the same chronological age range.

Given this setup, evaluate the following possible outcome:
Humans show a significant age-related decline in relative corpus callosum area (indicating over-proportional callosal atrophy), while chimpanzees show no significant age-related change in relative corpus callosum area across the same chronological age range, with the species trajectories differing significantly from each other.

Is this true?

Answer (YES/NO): NO